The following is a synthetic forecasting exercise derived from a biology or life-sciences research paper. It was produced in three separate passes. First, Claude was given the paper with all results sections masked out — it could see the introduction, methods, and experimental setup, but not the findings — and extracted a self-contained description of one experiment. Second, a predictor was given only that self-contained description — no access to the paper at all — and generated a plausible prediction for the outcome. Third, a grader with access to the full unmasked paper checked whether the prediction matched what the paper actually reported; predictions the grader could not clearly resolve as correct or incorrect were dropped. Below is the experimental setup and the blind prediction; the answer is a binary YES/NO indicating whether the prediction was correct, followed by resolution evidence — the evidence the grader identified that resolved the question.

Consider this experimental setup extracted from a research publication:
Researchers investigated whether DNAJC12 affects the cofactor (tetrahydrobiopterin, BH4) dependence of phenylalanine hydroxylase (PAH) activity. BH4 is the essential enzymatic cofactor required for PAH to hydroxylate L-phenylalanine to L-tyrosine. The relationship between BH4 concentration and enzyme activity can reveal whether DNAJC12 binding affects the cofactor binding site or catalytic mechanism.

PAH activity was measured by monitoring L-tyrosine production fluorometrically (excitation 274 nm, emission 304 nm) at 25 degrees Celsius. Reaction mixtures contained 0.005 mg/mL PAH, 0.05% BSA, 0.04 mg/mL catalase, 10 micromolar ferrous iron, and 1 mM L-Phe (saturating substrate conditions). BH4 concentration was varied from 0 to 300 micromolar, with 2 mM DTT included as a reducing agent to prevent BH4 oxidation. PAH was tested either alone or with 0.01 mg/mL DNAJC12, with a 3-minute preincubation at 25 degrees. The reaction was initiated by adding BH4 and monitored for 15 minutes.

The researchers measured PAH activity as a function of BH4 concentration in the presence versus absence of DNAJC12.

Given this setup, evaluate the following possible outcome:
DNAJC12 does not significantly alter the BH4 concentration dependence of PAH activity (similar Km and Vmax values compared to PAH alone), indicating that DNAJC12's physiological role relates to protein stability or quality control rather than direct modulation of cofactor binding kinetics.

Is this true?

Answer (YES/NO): YES